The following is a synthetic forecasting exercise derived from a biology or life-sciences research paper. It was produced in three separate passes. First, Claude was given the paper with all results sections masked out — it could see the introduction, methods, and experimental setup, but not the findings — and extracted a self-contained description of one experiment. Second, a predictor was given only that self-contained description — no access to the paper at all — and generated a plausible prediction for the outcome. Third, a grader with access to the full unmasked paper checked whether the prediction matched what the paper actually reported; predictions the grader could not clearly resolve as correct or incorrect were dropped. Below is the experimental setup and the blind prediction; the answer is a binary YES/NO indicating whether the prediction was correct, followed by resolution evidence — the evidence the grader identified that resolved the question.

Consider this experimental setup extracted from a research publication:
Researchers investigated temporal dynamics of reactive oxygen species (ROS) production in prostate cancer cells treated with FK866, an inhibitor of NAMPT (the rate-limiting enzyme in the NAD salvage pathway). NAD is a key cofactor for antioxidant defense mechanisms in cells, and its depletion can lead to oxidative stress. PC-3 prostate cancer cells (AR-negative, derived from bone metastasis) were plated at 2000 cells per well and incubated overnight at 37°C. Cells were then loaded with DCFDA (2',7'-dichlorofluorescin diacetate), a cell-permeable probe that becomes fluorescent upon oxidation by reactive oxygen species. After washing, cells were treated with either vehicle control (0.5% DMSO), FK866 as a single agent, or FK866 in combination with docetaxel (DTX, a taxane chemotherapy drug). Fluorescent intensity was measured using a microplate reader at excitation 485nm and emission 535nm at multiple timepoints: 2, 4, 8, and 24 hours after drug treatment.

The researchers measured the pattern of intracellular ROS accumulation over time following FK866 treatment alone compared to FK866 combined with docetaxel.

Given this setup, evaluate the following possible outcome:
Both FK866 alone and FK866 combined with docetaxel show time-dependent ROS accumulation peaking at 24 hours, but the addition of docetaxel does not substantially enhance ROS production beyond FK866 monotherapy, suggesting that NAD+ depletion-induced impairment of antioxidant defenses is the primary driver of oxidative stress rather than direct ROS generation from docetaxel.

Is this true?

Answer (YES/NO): NO